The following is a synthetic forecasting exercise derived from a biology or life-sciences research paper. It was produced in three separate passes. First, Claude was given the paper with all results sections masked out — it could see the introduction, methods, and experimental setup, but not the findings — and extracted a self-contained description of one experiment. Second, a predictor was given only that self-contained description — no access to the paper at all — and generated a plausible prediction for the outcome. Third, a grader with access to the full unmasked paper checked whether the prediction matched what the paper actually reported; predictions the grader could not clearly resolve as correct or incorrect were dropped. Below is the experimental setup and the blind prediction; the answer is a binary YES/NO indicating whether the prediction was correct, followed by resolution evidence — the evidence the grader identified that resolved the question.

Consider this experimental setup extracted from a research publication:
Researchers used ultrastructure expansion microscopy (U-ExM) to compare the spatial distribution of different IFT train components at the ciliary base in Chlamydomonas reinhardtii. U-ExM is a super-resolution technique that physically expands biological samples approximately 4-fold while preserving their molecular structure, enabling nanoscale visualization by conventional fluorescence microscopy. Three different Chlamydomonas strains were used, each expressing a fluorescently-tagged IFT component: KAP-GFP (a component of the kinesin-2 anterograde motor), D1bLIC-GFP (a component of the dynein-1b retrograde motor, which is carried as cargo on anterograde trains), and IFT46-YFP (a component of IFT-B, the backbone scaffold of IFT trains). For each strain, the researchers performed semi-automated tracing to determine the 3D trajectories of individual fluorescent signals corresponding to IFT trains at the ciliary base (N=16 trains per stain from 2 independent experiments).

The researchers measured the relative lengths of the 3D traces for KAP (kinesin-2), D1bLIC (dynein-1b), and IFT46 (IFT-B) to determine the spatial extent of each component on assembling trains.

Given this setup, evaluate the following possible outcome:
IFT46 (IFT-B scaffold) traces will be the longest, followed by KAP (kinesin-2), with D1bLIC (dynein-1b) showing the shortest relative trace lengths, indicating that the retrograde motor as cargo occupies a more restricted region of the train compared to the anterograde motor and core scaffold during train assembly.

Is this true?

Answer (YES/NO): NO